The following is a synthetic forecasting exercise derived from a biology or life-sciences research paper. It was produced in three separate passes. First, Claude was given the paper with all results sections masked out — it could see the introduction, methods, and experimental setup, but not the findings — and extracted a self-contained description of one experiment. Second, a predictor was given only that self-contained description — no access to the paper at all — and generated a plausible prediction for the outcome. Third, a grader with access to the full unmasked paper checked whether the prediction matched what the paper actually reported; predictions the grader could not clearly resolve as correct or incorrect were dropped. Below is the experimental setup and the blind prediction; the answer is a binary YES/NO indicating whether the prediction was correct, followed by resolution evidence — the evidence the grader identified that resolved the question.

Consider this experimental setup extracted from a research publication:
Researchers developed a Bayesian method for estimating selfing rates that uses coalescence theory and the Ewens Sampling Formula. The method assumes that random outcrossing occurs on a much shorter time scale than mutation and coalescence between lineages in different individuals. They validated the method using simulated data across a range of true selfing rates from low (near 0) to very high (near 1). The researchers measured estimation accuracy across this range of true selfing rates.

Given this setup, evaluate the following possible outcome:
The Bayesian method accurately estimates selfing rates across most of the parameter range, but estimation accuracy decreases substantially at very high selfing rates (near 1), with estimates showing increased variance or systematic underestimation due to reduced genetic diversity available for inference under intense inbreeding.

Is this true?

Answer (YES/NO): NO